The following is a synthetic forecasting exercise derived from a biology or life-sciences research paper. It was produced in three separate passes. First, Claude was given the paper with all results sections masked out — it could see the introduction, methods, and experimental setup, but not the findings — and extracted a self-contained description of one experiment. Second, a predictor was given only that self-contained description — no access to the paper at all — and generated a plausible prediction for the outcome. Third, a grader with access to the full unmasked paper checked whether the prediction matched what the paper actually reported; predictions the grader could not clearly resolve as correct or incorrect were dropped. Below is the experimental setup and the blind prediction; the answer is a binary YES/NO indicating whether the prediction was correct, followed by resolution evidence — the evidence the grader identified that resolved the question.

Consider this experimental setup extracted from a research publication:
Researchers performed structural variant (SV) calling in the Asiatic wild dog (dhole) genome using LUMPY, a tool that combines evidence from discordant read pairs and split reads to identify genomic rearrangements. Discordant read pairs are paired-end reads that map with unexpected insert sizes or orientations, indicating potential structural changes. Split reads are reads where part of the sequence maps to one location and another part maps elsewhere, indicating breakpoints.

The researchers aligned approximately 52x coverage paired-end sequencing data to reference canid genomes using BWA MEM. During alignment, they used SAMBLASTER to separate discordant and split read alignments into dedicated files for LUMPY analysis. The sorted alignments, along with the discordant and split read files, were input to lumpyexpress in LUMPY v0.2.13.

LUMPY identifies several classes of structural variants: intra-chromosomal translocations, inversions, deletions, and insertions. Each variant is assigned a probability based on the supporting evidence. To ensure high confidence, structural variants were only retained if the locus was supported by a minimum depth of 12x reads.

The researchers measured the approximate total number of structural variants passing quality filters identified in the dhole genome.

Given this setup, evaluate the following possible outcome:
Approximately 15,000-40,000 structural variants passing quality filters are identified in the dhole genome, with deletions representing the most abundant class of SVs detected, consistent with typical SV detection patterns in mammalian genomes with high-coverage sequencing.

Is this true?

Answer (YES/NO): NO